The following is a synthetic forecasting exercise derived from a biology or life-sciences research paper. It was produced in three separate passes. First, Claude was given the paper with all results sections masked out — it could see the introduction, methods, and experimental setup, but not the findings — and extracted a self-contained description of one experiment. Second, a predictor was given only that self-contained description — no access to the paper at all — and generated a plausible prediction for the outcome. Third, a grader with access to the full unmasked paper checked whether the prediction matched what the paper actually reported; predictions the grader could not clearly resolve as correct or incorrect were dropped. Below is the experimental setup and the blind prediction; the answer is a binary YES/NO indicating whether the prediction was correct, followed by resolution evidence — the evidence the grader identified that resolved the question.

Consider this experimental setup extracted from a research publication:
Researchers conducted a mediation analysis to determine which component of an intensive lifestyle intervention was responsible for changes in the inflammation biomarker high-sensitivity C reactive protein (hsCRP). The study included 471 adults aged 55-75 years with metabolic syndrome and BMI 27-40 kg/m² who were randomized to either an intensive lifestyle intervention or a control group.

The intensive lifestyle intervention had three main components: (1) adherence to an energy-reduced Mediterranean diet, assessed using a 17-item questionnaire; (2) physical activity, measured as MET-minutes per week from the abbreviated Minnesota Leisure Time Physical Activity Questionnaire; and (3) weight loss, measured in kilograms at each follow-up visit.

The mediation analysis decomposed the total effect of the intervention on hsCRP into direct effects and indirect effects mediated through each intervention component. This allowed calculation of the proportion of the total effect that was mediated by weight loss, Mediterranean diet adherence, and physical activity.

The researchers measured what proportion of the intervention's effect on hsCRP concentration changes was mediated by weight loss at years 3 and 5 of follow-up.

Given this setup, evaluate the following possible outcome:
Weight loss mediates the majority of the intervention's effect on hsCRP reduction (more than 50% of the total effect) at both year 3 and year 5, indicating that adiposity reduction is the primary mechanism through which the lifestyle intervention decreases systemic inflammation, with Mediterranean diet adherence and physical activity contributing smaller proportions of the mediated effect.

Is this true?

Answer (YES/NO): YES